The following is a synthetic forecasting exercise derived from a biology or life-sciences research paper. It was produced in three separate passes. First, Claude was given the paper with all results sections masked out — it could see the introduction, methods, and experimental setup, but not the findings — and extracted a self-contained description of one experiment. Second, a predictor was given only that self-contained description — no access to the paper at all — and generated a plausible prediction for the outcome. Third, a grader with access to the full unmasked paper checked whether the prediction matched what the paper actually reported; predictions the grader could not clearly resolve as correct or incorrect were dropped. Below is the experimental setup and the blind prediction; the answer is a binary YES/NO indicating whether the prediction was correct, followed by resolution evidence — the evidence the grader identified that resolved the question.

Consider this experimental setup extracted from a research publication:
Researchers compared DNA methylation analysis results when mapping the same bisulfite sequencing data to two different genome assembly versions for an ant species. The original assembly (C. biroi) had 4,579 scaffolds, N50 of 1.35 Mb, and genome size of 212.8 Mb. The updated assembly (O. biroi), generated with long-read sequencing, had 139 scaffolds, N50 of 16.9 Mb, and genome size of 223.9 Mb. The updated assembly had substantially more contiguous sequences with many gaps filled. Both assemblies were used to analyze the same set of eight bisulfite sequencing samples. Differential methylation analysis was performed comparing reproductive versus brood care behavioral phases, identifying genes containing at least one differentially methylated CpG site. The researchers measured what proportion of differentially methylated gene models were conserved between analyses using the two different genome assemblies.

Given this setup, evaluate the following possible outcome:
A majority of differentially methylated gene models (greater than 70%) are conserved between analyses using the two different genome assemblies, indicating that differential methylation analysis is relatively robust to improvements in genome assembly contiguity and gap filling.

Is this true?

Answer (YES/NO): YES